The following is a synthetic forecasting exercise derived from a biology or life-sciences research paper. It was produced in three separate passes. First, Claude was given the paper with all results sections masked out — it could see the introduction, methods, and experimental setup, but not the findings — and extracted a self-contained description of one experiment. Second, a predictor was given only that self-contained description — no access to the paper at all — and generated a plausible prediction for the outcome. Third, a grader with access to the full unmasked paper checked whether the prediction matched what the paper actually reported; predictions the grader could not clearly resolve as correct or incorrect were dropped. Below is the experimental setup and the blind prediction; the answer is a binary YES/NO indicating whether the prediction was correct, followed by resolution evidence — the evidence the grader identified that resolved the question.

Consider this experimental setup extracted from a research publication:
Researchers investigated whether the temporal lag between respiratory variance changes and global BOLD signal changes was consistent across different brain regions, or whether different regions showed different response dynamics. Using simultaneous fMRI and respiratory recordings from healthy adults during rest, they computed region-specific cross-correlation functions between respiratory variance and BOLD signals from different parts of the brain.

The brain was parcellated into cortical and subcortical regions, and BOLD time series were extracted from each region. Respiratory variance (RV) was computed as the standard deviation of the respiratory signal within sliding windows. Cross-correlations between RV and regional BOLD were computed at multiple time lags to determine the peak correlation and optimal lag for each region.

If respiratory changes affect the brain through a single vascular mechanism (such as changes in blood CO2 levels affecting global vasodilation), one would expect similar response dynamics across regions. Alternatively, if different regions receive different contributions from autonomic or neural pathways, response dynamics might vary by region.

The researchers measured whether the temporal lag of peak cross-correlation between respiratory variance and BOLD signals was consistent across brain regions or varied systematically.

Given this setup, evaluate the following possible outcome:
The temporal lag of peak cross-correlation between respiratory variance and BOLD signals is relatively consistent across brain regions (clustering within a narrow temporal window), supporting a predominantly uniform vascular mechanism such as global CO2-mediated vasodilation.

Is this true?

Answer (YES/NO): NO